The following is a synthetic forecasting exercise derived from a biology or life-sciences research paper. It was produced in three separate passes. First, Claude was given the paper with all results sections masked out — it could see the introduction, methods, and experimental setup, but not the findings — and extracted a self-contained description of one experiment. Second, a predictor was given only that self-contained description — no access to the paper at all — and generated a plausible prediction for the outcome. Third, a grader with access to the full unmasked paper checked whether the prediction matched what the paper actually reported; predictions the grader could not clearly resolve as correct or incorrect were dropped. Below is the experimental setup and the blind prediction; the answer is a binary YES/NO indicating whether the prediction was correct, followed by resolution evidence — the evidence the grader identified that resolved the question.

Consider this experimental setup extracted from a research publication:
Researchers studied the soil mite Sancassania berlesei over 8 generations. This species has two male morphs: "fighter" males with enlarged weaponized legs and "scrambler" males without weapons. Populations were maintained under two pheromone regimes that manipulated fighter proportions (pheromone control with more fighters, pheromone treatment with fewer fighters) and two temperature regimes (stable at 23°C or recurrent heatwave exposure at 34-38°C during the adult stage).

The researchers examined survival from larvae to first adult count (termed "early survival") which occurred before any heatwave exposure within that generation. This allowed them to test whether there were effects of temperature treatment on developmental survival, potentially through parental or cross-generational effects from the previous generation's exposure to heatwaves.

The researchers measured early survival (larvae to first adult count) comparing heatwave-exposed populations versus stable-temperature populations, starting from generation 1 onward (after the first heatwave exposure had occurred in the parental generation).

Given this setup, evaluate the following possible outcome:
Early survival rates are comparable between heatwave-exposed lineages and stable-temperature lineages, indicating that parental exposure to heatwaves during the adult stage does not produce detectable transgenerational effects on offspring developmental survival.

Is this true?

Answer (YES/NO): YES